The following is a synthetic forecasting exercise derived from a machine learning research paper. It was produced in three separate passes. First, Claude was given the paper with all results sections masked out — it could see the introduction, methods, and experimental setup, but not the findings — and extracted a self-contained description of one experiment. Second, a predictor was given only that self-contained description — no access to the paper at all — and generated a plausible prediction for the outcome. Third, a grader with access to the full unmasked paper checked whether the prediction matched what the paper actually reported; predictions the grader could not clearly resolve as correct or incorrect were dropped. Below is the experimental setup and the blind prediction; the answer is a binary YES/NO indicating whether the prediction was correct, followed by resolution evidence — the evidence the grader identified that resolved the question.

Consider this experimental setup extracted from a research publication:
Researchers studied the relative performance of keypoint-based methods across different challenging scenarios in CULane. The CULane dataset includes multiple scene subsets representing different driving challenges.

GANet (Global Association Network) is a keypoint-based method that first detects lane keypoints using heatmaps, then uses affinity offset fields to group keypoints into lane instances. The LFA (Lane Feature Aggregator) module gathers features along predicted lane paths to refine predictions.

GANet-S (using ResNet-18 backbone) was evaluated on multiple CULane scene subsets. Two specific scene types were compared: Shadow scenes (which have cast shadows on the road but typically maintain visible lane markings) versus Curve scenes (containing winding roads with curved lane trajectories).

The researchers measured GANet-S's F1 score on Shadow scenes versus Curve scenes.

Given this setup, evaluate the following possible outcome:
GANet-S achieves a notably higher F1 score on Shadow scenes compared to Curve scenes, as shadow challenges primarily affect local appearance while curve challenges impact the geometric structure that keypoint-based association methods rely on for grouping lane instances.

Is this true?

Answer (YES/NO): YES